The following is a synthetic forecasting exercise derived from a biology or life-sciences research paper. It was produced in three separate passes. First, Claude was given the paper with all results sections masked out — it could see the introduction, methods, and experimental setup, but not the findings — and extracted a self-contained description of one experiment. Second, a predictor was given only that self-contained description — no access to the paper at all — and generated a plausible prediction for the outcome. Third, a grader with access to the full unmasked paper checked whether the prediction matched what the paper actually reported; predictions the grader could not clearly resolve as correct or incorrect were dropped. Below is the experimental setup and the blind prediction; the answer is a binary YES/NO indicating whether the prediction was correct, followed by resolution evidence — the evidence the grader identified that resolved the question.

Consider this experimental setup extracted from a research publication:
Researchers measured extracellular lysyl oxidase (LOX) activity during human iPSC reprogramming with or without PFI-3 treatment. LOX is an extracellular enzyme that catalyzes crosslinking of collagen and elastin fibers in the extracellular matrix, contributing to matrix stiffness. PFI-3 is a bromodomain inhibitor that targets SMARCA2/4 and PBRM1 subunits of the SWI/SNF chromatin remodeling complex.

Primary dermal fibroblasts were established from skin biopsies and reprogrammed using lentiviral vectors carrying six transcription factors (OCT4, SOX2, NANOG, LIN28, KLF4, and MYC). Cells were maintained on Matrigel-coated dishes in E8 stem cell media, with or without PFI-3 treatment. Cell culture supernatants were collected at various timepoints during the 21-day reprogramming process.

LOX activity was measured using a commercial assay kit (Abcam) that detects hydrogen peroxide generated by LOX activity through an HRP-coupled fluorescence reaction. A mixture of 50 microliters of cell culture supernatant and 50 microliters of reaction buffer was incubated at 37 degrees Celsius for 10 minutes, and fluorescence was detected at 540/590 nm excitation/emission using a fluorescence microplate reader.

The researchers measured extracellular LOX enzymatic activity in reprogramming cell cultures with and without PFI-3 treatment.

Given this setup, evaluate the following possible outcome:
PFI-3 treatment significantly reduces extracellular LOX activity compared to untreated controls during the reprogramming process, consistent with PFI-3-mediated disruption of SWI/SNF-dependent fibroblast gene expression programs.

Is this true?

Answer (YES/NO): YES